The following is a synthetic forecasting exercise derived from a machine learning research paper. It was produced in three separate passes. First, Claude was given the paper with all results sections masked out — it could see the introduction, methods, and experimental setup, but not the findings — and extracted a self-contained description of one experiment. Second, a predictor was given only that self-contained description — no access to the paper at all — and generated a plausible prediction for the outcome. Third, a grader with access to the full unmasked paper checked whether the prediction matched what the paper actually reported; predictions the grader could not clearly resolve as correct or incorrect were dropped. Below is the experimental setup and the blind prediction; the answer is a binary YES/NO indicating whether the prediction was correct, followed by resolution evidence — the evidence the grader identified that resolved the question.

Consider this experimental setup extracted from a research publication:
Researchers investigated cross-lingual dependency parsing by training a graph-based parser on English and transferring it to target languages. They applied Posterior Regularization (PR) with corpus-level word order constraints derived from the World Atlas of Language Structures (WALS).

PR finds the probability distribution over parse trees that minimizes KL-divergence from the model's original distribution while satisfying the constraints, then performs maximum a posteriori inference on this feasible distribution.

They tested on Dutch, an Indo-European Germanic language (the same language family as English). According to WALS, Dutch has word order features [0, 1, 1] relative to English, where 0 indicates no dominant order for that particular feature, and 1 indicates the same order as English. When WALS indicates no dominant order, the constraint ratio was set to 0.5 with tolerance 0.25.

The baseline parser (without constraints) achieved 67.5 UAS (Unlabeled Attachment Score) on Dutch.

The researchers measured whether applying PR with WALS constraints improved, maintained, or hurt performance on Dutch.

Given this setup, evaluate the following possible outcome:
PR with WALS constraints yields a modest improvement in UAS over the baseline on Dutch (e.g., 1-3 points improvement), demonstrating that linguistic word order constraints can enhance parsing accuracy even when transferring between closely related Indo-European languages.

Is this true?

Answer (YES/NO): NO